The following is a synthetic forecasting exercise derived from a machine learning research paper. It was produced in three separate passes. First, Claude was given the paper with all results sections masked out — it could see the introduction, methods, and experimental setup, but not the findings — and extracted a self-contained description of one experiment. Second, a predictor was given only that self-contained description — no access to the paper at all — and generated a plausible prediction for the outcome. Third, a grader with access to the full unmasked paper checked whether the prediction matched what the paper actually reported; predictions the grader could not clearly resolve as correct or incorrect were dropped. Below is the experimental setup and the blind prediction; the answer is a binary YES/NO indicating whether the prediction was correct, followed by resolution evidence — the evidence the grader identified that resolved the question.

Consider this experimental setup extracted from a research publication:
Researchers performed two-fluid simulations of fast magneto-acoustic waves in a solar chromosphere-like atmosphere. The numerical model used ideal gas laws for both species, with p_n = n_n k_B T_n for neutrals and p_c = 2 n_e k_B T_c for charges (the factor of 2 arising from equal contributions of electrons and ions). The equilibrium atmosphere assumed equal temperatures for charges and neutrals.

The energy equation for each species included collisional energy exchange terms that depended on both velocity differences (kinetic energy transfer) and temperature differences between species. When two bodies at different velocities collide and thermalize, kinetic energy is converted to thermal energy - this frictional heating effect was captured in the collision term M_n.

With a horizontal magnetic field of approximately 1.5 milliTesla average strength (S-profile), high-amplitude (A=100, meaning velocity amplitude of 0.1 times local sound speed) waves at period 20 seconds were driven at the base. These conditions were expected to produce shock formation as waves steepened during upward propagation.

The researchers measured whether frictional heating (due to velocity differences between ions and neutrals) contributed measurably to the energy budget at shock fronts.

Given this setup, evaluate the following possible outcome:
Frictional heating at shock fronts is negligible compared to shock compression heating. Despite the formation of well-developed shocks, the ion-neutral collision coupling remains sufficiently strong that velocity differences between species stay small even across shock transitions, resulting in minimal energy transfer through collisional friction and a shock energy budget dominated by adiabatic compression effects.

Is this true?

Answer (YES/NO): NO